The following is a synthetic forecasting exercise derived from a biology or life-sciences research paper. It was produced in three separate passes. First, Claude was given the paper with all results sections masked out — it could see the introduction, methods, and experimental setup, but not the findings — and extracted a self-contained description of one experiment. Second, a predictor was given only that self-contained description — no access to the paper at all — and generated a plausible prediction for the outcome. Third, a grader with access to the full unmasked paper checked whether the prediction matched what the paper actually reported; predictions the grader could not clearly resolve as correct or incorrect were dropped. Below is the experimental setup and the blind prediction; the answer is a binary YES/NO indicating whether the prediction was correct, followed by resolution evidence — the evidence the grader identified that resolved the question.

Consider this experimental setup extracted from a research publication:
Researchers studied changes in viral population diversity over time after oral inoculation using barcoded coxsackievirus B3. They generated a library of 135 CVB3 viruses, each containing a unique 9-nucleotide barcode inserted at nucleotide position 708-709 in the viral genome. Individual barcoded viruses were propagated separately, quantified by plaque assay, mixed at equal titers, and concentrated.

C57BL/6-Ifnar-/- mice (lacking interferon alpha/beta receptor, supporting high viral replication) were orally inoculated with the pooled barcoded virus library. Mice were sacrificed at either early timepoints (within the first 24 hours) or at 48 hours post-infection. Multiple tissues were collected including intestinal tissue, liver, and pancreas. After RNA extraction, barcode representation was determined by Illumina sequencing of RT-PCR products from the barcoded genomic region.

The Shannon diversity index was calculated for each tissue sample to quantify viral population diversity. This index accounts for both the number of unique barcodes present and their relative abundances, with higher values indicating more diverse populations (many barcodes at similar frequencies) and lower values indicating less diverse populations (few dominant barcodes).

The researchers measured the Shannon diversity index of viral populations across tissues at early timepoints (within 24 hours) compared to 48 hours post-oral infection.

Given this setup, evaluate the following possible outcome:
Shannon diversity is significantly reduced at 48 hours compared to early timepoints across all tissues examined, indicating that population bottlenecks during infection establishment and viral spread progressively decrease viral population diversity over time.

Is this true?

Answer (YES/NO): NO